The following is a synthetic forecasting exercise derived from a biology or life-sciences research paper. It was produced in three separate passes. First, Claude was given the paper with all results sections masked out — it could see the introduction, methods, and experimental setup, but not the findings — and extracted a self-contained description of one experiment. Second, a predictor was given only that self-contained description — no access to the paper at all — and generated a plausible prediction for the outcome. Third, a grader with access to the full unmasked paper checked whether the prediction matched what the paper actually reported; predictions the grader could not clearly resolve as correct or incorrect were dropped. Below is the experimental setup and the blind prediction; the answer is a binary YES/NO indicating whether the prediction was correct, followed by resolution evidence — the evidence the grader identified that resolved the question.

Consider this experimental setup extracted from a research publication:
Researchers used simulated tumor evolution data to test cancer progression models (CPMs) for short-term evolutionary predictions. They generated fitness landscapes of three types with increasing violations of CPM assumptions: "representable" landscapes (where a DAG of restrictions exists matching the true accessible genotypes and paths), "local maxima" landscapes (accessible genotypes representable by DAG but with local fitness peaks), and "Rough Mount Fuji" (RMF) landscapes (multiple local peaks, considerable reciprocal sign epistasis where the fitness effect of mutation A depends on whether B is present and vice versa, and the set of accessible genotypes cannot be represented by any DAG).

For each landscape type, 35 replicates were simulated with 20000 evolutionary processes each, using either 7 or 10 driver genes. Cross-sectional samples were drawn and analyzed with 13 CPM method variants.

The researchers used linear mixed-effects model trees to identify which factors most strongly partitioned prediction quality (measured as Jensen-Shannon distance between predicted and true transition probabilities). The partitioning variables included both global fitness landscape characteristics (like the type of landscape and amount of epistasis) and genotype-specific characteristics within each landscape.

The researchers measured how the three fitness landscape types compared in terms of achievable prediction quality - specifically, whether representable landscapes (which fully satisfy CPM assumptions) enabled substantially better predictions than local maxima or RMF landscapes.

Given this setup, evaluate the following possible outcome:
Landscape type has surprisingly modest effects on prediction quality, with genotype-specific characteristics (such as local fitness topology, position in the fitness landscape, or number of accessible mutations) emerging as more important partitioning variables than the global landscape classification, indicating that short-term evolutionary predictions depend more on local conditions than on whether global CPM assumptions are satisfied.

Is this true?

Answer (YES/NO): NO